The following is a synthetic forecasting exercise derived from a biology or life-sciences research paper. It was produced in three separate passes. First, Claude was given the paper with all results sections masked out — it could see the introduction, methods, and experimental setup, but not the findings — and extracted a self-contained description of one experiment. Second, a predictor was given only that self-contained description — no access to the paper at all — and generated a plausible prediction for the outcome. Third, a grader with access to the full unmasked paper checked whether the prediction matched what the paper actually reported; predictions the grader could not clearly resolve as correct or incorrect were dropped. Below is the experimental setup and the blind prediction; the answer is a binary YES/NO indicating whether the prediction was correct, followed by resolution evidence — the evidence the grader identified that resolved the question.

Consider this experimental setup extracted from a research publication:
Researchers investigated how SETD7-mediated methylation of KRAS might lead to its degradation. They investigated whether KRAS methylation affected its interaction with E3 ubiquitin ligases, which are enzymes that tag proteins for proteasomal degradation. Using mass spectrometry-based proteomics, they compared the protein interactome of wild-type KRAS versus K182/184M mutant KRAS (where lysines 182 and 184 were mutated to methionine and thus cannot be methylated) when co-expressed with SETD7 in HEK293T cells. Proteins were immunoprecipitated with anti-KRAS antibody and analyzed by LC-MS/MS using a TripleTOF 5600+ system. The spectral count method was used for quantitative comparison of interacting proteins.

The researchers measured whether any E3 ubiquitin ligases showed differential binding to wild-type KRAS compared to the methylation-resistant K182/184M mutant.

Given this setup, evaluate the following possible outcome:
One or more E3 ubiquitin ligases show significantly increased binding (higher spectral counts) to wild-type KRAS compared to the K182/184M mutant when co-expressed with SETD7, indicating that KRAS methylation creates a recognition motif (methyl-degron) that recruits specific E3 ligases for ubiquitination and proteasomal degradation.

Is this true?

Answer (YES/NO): YES